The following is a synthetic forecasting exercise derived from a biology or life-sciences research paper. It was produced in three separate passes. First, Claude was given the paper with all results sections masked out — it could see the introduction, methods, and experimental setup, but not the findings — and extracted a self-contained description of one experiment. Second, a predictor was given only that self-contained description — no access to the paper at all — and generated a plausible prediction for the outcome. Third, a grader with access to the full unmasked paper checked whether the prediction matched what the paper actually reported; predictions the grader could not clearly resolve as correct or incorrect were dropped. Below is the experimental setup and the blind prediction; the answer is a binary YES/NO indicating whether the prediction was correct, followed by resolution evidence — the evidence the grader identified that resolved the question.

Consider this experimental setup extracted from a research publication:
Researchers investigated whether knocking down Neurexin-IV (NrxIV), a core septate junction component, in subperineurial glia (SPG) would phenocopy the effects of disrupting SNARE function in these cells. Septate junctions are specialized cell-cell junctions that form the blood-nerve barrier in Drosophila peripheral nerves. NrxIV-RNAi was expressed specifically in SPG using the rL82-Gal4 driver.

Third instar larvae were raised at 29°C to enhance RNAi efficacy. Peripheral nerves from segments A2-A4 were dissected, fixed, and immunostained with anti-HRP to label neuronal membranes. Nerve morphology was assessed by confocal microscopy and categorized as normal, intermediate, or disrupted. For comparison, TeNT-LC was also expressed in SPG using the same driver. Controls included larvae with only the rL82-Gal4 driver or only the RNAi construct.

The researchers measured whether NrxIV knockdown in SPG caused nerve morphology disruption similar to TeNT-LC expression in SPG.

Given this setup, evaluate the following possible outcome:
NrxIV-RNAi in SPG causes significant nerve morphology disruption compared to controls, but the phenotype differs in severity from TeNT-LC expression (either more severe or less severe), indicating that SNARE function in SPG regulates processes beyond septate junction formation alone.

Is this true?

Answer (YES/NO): NO